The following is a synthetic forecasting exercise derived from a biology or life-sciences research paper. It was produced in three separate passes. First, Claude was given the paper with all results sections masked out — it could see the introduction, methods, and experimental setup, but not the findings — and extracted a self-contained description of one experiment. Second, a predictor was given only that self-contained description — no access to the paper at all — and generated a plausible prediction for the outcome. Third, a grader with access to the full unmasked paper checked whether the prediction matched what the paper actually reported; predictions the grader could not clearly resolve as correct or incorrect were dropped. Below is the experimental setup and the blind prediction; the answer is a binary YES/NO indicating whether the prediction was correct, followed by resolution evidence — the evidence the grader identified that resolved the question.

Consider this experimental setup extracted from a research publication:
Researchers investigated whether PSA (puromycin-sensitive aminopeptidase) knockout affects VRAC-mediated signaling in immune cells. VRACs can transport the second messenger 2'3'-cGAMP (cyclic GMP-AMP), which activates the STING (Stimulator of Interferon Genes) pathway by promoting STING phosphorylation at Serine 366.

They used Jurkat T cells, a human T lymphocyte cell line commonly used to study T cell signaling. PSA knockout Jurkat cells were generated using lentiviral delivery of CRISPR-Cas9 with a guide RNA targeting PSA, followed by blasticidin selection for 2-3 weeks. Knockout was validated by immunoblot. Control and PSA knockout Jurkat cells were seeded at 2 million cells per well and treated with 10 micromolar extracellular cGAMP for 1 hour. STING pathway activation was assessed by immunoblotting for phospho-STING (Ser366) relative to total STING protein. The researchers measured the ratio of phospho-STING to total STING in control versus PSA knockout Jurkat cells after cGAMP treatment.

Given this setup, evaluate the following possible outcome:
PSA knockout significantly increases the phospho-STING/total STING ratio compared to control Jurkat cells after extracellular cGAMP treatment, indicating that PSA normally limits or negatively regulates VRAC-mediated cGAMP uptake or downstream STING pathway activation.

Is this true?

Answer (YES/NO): YES